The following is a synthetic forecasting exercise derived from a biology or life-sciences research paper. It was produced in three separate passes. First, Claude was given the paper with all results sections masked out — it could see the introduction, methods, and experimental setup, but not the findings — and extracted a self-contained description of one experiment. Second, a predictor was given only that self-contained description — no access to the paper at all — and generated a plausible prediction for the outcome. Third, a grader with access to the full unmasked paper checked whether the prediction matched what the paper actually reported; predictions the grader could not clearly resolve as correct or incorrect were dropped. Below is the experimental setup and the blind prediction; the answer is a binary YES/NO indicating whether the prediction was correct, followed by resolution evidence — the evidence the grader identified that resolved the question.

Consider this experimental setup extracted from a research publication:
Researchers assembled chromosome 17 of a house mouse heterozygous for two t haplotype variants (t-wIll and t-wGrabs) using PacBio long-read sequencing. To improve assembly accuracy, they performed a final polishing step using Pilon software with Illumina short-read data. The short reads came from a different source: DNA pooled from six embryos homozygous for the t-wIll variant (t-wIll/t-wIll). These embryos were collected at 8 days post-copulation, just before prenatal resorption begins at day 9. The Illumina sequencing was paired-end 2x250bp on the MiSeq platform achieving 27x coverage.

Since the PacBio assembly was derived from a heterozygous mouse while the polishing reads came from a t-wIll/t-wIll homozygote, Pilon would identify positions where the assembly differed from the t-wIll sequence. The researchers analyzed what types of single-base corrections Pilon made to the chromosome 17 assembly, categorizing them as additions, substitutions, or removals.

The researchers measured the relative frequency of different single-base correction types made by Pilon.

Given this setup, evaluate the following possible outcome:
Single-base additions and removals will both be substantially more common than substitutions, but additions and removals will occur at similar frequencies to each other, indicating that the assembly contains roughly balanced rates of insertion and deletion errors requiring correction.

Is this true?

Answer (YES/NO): NO